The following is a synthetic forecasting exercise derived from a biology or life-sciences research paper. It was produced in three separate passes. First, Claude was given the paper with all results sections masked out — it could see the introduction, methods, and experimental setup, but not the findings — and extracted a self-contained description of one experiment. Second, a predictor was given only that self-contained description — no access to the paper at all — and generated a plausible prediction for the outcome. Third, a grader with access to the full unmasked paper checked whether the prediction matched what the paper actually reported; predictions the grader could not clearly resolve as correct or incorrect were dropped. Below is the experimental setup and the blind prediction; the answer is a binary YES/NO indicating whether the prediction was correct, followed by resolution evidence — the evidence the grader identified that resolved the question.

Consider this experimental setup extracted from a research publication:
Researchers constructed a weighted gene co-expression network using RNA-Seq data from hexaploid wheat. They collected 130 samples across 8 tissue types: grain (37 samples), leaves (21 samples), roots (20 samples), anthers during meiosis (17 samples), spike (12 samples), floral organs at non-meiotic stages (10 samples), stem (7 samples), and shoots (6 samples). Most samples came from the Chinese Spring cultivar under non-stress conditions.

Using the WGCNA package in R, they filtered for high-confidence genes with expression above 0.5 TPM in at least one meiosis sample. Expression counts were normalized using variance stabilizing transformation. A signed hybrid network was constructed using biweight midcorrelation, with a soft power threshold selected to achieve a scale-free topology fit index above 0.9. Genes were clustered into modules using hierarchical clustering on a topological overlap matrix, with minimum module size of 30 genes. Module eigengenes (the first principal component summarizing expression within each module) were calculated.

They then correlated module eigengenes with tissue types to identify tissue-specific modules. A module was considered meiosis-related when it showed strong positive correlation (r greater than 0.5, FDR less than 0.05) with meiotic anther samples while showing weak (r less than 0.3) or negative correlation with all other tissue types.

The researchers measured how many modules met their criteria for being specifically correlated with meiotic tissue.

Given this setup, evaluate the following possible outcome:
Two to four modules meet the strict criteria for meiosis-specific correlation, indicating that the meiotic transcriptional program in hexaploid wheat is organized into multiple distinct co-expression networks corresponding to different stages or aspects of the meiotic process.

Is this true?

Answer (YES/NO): YES